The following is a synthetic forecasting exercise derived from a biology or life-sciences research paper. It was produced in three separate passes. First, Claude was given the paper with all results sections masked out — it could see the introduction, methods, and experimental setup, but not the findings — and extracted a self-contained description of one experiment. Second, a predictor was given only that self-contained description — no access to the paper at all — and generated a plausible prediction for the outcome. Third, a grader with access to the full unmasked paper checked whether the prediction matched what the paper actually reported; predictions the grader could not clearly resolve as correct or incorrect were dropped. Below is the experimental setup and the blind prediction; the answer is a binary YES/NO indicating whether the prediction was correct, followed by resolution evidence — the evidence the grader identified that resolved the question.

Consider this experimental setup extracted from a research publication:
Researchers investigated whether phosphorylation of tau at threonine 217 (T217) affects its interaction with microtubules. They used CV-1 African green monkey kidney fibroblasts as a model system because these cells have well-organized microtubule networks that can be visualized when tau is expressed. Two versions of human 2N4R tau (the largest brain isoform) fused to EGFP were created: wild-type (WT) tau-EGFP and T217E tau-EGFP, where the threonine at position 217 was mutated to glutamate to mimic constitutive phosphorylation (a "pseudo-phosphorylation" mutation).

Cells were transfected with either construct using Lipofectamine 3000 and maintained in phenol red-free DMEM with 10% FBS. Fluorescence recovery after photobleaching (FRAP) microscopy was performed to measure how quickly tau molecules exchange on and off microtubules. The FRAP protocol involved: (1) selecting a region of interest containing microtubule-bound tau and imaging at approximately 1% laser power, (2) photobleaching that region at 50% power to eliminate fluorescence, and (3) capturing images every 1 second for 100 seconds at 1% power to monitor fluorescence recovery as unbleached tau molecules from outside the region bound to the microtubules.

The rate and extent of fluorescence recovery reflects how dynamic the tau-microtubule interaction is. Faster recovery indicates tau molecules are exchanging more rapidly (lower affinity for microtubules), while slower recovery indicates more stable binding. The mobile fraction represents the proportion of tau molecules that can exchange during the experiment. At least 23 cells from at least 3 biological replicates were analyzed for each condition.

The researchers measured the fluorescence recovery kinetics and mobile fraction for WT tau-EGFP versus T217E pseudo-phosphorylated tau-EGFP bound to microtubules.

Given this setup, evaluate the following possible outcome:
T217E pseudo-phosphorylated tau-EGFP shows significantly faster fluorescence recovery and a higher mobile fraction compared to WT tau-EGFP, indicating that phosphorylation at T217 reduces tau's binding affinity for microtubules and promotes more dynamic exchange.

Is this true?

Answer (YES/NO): YES